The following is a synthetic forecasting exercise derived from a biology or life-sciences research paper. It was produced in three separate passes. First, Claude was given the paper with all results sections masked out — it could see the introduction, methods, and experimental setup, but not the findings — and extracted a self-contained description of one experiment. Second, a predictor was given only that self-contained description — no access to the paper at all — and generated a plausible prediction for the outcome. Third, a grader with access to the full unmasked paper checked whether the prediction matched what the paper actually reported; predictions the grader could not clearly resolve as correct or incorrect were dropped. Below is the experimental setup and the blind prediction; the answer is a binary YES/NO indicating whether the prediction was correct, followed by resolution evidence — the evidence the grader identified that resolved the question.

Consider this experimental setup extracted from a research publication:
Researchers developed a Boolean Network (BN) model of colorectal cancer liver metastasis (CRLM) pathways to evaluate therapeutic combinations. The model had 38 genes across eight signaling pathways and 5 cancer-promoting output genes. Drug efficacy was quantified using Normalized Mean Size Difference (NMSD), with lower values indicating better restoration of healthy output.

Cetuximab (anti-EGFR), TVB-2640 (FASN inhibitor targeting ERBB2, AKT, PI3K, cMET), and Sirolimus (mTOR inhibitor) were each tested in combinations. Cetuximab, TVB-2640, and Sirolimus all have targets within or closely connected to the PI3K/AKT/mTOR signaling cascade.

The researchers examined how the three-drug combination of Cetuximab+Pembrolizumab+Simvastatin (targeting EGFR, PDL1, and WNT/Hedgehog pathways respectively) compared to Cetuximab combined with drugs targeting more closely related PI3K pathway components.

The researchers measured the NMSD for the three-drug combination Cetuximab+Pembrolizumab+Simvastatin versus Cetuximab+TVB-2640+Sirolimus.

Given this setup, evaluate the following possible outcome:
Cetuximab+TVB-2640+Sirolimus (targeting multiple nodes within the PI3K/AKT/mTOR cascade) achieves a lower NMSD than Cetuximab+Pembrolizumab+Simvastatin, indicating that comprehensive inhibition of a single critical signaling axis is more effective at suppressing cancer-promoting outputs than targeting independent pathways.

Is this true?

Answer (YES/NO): NO